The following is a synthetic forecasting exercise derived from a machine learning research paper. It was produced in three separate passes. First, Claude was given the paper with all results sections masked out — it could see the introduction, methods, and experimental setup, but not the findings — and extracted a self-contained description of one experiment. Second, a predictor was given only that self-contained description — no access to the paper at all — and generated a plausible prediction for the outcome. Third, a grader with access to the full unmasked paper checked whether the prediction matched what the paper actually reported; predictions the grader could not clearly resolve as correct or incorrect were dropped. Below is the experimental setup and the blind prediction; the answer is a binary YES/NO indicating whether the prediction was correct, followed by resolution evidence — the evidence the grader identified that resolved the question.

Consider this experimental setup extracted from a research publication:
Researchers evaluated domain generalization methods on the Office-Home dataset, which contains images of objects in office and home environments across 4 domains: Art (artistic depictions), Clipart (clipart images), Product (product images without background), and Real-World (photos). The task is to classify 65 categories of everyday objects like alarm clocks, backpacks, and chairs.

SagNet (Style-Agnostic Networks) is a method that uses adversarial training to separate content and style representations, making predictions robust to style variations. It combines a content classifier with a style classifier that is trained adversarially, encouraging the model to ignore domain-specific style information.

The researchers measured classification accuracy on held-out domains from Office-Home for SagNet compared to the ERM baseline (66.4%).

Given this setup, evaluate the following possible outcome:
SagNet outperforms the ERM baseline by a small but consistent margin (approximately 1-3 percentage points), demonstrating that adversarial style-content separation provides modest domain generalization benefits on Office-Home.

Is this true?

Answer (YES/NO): YES